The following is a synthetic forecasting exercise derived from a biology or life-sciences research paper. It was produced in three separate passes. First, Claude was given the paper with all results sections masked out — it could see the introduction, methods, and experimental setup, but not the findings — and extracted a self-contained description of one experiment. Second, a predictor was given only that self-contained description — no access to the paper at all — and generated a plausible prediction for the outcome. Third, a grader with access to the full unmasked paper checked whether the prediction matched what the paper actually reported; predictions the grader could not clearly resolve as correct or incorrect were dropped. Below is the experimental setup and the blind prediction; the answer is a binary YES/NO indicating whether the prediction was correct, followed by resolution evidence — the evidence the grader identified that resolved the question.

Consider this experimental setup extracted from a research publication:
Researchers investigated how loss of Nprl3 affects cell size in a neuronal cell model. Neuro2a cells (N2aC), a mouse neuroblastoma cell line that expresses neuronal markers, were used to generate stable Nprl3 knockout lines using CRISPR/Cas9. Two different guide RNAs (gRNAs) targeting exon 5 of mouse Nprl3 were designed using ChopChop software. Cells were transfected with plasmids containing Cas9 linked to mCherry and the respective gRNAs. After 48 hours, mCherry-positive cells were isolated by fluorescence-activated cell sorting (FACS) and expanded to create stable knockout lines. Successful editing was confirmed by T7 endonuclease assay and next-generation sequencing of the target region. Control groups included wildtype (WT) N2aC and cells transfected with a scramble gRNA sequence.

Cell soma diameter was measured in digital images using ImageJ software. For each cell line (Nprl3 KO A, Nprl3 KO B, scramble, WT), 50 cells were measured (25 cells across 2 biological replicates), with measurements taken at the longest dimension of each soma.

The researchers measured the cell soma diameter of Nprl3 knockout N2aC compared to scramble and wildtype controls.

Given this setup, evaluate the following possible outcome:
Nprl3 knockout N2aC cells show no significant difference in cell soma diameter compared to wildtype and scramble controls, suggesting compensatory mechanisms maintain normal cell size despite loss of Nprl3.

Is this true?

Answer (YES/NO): NO